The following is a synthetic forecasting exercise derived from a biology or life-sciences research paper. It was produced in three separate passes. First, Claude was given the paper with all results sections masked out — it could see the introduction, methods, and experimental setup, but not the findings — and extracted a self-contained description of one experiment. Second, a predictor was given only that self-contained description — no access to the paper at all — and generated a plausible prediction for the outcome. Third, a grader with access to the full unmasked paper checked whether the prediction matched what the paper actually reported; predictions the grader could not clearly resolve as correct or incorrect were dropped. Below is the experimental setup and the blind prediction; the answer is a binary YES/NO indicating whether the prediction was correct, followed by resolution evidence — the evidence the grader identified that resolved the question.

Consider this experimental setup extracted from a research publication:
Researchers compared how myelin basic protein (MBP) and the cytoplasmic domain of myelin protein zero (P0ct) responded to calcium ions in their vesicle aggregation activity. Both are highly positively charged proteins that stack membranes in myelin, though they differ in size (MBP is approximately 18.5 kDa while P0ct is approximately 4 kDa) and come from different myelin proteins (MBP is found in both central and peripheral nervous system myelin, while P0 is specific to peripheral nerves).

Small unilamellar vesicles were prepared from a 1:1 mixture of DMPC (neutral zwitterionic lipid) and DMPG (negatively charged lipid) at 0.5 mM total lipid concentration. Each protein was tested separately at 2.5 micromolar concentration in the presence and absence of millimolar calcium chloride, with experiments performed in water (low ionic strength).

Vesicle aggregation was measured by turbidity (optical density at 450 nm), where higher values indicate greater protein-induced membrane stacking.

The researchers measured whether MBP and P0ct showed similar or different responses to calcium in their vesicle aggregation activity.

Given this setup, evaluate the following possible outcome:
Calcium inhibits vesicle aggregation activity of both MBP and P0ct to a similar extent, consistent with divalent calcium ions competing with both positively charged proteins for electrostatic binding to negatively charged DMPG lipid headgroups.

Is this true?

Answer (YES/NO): NO